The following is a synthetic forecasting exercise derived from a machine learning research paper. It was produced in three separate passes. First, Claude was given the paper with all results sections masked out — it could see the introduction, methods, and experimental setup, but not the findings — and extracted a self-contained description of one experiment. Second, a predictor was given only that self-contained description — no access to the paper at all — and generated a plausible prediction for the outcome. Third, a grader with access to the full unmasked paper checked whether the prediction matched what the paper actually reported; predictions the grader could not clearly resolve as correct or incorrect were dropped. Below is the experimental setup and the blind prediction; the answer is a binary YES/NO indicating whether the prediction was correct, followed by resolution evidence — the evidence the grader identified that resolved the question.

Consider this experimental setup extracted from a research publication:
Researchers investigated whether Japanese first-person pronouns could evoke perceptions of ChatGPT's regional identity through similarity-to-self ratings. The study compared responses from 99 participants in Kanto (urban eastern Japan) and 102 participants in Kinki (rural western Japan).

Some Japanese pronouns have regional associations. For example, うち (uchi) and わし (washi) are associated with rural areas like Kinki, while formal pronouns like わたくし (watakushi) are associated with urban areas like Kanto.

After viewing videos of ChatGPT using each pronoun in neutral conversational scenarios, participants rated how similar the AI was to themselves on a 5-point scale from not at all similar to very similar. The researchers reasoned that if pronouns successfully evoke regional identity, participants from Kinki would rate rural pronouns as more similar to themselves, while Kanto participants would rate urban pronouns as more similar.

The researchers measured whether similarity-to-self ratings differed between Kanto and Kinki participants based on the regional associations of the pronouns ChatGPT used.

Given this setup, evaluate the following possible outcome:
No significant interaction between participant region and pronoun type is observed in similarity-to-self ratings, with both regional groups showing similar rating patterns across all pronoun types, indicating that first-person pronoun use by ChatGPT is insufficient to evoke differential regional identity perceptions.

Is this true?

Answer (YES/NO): NO